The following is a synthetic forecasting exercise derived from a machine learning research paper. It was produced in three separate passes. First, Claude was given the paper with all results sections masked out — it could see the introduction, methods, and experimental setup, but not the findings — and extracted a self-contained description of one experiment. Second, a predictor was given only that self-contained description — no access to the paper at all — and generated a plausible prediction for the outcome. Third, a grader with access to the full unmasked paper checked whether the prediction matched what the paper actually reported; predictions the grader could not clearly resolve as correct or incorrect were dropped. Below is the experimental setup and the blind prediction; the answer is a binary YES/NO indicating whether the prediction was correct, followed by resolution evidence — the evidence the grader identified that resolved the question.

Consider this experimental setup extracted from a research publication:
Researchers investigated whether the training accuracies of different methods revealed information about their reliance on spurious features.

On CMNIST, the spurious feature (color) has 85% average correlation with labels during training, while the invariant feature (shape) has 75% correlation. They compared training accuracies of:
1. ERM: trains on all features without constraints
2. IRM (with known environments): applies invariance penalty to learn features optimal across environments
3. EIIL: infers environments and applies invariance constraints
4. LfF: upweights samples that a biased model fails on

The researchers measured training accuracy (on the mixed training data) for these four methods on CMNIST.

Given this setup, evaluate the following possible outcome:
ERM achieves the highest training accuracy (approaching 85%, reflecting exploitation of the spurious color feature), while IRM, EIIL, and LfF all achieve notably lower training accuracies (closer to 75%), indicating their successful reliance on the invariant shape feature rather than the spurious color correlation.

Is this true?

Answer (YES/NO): YES